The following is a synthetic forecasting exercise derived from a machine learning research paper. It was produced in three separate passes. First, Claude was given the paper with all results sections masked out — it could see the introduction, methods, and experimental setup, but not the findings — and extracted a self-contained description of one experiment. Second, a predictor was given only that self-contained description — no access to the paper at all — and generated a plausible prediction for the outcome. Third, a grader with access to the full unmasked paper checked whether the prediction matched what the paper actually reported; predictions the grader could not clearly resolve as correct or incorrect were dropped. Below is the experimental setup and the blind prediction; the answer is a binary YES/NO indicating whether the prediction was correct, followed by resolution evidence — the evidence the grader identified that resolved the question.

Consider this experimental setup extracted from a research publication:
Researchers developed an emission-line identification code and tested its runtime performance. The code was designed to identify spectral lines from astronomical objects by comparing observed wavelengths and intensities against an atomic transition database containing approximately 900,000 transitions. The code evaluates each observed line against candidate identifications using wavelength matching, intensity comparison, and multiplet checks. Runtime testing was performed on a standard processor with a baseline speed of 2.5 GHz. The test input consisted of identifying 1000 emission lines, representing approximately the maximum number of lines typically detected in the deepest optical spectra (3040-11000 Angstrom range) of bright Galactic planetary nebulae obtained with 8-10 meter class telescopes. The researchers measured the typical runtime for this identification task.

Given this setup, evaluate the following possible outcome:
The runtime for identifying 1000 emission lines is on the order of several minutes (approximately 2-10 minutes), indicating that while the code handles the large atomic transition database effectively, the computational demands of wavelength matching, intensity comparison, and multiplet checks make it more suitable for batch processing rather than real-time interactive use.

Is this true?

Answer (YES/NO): NO